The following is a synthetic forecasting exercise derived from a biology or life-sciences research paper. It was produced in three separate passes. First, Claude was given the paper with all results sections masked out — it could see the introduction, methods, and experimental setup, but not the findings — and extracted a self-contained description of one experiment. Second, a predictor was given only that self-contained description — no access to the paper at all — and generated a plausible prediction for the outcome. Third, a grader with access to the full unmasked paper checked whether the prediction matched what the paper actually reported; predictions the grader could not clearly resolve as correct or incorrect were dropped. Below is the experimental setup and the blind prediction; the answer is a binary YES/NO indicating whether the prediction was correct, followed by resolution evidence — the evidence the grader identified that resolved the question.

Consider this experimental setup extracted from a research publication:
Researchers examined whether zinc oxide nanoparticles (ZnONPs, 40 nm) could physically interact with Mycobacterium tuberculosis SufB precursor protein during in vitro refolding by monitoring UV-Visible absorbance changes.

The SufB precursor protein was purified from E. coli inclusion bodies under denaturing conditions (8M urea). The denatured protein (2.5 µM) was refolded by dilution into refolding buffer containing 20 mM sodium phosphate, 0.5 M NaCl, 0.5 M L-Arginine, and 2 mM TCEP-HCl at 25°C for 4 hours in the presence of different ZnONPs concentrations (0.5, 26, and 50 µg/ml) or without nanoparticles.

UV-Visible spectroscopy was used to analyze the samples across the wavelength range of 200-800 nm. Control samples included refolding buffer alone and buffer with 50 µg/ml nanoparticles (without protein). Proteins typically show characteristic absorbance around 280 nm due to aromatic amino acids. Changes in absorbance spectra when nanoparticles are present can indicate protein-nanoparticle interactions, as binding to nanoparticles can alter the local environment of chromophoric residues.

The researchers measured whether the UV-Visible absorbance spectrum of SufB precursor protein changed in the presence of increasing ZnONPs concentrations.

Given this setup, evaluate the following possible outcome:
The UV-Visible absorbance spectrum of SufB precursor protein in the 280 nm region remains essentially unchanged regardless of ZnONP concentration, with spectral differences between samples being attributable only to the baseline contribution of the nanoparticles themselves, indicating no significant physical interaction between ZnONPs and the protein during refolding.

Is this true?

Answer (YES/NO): NO